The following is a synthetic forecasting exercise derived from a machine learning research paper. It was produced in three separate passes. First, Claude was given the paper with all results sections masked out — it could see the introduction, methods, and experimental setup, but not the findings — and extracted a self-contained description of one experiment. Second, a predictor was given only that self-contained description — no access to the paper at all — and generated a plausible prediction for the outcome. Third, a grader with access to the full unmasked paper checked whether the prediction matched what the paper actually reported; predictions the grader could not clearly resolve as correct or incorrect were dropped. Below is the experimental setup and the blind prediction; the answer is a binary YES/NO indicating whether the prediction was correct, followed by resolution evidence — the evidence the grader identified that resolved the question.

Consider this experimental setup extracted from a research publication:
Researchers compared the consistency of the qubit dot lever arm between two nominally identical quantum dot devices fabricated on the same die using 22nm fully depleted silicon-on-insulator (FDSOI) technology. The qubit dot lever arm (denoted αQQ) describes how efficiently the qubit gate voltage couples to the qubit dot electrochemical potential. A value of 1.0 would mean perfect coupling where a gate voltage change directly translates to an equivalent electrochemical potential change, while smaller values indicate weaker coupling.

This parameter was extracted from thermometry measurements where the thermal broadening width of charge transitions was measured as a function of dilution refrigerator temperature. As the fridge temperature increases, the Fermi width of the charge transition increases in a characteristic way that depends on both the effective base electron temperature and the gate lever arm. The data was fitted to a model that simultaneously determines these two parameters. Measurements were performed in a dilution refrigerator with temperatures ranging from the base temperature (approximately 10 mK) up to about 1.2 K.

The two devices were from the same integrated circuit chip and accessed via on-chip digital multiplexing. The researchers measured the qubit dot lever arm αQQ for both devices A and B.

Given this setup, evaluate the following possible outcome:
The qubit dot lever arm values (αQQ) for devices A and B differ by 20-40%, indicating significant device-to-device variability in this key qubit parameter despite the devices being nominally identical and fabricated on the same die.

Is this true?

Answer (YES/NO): NO